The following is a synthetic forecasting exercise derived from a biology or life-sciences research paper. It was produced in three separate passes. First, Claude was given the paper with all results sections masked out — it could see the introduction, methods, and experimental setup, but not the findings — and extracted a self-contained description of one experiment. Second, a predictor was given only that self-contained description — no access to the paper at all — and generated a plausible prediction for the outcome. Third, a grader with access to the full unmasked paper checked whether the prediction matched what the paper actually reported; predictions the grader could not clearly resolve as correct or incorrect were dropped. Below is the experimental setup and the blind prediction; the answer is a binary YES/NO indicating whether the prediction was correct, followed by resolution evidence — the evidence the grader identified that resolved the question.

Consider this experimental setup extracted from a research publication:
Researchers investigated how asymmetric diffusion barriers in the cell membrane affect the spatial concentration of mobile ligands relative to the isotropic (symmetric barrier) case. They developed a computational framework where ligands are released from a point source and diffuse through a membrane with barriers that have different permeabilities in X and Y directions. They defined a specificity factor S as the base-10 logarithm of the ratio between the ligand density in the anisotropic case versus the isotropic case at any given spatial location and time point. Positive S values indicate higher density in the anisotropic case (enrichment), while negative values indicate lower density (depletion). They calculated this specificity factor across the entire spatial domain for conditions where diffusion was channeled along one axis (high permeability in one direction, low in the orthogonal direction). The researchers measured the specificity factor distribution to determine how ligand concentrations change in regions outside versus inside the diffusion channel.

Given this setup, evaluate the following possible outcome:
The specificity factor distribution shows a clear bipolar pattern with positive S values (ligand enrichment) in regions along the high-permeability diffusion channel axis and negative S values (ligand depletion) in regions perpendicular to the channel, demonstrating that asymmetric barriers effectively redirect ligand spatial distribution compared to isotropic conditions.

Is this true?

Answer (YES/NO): YES